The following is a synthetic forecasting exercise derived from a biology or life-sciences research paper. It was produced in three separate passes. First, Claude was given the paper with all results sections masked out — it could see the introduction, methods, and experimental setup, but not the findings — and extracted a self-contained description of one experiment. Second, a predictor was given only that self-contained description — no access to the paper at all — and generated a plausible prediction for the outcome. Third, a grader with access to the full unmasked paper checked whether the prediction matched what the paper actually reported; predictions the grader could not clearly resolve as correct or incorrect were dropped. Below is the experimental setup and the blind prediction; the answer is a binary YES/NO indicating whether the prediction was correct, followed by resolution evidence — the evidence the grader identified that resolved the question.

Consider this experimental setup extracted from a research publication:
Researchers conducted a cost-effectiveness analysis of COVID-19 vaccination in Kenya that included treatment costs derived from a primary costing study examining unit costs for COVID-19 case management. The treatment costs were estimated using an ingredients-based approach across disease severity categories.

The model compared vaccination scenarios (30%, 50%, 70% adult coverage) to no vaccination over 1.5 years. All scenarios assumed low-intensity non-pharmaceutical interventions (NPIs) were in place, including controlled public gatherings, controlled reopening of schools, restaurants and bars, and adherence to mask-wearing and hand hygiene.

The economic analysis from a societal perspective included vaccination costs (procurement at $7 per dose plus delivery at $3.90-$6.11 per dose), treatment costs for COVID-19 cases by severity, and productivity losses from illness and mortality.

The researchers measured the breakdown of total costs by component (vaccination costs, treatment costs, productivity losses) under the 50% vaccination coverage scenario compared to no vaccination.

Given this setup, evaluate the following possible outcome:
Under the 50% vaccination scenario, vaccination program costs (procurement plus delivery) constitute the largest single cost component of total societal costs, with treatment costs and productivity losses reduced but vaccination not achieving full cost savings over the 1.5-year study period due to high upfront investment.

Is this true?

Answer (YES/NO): NO